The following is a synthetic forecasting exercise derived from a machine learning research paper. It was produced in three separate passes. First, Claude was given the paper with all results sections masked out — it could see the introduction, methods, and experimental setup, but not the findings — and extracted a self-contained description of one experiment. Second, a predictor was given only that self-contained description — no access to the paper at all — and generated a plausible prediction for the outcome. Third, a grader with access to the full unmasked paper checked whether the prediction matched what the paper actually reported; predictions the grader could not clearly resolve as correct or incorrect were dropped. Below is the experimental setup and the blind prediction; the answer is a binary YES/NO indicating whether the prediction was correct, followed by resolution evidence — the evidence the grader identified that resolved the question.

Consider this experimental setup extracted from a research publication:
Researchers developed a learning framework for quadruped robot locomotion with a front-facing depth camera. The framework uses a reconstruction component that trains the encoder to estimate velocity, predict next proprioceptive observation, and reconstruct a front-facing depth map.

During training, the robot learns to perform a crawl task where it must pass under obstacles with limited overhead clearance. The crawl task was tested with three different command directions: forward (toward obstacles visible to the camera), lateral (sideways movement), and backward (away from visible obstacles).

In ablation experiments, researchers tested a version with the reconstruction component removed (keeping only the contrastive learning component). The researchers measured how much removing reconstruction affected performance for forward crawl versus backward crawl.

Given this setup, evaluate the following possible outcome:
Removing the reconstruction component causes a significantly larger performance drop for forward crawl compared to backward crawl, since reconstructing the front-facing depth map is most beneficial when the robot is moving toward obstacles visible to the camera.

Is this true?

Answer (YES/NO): YES